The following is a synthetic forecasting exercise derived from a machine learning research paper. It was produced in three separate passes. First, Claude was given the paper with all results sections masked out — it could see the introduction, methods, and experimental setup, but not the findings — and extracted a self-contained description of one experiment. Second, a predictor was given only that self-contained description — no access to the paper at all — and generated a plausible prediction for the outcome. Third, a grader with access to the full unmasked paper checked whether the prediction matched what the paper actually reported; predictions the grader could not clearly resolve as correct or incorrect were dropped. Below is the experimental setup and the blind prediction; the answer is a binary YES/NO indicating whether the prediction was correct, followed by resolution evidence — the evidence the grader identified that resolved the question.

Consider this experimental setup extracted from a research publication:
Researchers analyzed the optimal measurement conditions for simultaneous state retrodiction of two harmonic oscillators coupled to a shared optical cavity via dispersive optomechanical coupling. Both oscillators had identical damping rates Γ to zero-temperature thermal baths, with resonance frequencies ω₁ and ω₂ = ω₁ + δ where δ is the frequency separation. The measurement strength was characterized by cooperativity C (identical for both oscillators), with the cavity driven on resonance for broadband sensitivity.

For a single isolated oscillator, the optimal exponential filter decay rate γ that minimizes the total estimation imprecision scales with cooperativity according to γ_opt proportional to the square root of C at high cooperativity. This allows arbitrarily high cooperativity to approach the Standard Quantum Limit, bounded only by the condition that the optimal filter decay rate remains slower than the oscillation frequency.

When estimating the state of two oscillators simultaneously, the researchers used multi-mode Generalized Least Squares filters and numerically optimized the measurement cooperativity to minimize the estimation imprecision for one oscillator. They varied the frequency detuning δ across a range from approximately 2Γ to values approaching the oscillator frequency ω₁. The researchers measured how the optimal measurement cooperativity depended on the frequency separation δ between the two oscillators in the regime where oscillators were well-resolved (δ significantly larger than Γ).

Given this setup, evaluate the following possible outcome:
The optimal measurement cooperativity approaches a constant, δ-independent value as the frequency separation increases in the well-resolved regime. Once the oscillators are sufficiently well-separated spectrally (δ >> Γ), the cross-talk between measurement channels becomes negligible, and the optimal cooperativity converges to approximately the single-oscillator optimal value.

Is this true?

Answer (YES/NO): NO